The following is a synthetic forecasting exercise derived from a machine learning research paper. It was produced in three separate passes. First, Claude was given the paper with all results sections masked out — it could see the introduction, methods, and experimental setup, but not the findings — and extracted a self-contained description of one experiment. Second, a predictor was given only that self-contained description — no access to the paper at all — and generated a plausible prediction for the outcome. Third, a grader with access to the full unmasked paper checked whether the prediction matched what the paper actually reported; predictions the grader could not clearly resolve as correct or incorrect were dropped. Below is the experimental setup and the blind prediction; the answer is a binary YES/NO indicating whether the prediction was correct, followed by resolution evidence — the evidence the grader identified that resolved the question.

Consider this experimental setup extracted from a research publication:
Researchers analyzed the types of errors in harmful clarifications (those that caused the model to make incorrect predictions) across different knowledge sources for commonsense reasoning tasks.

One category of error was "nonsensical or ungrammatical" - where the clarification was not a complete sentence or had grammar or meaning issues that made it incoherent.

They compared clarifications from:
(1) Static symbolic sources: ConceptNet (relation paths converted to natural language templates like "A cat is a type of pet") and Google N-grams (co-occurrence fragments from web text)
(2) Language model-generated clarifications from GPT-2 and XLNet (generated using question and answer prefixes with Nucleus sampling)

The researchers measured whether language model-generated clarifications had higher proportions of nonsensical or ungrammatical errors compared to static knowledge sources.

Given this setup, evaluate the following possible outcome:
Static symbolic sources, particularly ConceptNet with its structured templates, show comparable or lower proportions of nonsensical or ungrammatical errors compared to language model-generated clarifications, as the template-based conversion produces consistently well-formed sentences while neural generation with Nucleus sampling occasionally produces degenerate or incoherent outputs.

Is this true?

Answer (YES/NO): YES